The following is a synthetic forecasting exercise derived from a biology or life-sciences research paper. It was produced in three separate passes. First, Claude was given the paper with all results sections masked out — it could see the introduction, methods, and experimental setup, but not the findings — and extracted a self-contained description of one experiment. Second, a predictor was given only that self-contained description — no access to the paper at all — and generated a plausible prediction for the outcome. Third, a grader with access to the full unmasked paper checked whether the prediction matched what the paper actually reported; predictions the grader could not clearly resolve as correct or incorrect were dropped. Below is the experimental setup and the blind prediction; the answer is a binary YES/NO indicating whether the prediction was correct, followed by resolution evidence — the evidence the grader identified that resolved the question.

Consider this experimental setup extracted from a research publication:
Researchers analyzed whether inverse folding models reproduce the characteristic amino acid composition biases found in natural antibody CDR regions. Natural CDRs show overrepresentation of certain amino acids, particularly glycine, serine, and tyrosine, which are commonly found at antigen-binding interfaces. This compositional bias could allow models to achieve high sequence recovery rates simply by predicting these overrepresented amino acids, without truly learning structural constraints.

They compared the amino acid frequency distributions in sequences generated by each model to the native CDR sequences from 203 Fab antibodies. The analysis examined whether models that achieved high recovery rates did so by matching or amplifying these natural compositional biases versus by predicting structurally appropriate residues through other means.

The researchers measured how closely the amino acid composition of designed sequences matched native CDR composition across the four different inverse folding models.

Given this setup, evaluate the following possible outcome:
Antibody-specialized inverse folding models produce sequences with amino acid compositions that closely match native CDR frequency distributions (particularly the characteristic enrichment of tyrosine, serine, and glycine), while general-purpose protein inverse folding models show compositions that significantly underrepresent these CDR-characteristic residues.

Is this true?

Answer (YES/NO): NO